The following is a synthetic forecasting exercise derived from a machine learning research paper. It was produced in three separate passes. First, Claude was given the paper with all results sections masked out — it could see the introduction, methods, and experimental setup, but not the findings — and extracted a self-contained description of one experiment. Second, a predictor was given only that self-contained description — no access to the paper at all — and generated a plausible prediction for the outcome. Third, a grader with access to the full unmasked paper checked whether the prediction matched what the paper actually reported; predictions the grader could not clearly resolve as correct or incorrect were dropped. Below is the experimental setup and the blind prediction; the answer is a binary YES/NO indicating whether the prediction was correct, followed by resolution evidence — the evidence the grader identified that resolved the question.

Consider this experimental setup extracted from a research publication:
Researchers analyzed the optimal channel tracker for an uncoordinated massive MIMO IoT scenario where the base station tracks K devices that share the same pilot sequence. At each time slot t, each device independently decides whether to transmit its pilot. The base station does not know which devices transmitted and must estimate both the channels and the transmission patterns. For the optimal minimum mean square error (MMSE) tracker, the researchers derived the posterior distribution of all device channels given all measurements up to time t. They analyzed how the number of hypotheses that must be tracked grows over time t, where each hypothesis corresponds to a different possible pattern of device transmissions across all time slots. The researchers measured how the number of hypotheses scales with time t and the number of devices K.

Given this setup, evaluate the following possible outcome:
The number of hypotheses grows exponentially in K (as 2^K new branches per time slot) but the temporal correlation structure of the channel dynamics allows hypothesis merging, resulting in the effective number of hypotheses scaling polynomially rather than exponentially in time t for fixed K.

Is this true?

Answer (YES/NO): NO